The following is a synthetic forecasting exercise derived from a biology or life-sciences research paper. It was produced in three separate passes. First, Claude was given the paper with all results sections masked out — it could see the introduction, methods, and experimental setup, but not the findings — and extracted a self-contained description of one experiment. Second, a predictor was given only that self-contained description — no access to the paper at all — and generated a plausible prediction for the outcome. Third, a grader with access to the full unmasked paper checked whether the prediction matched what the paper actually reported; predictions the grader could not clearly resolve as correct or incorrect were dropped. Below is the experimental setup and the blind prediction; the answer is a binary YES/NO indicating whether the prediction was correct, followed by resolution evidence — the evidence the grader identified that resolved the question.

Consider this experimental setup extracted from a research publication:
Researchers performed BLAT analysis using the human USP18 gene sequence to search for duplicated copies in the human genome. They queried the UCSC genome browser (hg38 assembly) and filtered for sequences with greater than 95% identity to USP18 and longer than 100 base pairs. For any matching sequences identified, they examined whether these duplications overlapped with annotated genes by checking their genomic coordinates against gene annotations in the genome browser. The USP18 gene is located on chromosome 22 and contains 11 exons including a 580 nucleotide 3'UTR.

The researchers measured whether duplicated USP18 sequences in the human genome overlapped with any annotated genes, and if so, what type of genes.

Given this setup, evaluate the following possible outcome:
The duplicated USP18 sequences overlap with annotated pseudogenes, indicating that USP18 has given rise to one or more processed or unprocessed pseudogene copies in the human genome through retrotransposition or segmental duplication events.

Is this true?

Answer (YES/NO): NO